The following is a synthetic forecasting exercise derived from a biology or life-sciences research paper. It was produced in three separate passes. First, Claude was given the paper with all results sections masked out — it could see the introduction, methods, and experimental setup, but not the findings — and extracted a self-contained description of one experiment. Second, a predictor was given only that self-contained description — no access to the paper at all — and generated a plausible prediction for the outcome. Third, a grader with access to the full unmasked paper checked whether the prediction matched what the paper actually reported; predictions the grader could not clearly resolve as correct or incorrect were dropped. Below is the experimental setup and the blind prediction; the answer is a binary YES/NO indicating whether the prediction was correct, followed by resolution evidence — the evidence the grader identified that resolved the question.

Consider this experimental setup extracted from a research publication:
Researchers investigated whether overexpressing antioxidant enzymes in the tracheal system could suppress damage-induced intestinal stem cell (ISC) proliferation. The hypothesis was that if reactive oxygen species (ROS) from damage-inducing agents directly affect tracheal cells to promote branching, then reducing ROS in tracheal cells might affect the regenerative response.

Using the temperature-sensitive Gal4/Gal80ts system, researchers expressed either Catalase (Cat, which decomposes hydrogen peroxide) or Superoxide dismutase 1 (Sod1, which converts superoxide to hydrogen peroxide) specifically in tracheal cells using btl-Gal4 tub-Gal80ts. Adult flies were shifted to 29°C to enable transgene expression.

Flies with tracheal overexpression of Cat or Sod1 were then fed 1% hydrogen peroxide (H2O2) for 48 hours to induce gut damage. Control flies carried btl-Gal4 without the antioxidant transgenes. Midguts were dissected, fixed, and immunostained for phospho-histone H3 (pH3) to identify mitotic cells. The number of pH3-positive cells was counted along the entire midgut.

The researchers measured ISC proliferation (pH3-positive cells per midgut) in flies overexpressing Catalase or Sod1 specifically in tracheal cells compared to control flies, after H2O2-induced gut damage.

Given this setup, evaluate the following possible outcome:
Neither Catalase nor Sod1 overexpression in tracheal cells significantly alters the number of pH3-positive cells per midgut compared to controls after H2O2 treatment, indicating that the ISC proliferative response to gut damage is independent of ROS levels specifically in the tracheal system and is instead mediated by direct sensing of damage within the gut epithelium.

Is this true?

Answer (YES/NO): NO